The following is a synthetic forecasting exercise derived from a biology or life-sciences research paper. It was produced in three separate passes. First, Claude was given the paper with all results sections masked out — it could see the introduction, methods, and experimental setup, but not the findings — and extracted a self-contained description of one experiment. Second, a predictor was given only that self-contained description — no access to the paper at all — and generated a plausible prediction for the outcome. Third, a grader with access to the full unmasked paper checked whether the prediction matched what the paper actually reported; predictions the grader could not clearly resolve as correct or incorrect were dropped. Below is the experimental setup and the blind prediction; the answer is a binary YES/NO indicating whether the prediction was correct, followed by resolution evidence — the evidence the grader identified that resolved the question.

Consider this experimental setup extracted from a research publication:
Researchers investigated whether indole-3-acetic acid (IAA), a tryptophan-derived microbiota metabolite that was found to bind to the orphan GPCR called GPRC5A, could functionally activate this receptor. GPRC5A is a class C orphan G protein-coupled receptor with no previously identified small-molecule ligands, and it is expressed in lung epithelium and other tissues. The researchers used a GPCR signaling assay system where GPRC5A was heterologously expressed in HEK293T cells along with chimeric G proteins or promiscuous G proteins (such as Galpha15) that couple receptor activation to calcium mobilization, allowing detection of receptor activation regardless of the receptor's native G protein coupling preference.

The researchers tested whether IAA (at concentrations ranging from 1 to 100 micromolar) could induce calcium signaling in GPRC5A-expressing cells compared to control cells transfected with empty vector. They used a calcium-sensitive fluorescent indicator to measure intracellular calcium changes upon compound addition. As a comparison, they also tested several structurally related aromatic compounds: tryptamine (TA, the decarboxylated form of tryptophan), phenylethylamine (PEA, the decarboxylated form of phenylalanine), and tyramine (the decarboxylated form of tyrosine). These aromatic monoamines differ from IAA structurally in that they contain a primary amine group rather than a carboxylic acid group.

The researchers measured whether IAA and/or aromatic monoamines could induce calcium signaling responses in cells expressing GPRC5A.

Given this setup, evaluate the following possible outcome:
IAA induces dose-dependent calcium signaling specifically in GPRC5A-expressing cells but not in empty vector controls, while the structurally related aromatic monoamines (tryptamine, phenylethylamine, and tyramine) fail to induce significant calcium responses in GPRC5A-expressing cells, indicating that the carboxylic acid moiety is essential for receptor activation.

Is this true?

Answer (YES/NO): NO